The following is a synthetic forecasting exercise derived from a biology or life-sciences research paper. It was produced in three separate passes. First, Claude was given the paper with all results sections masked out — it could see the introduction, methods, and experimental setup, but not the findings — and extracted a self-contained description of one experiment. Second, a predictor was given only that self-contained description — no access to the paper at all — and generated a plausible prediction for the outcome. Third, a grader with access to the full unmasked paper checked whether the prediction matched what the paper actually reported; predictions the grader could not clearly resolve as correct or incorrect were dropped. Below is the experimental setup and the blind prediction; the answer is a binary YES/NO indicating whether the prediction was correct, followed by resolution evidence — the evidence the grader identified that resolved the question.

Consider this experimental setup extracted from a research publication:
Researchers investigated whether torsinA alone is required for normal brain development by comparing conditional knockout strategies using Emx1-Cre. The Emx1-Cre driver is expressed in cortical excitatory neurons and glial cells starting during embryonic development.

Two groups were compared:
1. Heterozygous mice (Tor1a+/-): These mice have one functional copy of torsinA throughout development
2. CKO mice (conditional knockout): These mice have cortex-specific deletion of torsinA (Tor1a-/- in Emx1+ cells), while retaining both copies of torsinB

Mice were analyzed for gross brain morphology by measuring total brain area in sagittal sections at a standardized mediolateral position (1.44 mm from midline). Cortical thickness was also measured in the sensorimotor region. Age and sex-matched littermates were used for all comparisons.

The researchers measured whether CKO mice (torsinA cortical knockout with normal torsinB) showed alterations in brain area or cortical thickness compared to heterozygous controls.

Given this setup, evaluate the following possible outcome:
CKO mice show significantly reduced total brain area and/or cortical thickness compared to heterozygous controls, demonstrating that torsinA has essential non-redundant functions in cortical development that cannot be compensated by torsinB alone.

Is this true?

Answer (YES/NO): YES